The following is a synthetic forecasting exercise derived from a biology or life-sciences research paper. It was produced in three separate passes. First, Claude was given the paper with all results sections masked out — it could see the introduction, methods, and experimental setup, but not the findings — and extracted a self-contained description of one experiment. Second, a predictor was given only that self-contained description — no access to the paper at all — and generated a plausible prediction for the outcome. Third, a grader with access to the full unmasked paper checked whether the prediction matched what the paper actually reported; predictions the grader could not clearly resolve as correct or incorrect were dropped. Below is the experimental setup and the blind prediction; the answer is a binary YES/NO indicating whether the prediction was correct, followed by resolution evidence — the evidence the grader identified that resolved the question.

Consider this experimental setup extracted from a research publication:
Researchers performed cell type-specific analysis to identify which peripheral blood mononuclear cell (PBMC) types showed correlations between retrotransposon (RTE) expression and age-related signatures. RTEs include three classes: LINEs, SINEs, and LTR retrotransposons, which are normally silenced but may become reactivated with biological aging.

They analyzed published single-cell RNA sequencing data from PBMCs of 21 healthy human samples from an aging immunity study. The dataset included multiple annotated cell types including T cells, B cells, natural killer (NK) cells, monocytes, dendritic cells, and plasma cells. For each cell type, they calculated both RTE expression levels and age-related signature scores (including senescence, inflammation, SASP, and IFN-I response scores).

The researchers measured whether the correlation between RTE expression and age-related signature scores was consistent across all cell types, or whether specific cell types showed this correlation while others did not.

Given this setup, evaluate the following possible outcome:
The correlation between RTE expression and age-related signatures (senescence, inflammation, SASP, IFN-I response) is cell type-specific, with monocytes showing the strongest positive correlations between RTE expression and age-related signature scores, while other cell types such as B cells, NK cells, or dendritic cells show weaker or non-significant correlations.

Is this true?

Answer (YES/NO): NO